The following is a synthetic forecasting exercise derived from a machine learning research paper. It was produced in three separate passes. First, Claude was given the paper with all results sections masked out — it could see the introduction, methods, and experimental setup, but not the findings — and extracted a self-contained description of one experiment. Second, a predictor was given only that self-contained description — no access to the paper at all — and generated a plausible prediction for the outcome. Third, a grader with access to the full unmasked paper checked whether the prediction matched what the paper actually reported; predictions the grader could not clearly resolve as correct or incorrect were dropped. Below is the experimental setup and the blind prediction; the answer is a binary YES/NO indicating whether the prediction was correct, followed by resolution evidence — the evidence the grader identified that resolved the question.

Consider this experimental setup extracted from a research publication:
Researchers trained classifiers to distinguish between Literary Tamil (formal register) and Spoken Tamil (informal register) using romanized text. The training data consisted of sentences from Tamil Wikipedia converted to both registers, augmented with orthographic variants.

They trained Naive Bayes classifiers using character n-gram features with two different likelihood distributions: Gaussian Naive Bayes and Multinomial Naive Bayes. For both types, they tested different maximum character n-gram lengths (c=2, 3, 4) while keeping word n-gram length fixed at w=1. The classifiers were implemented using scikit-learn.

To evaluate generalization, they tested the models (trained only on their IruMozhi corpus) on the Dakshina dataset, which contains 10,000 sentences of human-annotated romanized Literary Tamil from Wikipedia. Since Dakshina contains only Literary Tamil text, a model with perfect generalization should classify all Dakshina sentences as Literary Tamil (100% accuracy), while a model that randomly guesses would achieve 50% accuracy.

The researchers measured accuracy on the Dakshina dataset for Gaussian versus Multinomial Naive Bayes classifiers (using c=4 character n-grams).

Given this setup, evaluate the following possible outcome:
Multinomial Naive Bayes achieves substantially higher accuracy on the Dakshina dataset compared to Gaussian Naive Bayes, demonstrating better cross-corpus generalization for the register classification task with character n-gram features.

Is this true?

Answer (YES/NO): YES